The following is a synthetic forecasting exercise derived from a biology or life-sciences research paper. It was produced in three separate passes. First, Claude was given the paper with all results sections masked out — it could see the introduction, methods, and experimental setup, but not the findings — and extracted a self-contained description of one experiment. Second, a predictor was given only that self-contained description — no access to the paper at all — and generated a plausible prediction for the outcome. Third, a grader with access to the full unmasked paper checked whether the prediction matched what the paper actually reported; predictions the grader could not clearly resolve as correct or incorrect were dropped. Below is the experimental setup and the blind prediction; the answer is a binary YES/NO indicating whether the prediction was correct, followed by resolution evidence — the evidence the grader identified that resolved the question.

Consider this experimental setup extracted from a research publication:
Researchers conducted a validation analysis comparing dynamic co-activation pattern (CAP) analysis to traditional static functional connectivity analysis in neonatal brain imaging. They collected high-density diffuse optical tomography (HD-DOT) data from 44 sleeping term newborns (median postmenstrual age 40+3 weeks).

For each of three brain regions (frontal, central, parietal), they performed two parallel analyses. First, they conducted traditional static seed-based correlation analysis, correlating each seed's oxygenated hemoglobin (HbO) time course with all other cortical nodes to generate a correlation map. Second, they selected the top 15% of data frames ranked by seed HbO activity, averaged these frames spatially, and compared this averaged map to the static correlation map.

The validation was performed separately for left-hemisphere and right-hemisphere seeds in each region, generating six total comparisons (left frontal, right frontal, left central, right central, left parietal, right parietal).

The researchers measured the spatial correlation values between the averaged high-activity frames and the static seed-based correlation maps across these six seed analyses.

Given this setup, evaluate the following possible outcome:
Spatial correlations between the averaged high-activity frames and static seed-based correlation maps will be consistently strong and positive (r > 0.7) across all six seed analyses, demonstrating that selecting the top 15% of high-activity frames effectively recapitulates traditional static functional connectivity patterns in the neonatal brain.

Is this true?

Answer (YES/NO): YES